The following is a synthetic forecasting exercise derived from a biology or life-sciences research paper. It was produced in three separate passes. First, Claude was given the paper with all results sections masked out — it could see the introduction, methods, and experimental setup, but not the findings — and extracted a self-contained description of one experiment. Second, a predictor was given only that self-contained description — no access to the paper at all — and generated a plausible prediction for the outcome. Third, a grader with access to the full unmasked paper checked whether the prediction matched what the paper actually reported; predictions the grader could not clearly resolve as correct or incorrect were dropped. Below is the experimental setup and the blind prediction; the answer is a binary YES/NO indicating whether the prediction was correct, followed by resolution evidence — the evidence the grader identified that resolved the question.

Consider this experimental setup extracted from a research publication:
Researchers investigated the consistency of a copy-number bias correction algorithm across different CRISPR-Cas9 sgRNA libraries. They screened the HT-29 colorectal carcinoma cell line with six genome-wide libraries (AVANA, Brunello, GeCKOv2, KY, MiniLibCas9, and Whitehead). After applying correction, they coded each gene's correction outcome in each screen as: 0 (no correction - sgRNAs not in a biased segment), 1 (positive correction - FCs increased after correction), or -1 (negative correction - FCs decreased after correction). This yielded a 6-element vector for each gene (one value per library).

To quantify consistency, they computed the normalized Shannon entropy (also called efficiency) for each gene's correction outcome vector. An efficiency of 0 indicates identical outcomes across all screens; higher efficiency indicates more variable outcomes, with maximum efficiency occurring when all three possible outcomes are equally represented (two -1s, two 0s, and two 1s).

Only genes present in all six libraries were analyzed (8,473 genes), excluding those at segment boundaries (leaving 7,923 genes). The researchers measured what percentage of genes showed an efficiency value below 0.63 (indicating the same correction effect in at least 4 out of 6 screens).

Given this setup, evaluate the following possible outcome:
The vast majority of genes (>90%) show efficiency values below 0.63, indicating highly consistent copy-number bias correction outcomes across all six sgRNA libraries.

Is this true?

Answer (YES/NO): YES